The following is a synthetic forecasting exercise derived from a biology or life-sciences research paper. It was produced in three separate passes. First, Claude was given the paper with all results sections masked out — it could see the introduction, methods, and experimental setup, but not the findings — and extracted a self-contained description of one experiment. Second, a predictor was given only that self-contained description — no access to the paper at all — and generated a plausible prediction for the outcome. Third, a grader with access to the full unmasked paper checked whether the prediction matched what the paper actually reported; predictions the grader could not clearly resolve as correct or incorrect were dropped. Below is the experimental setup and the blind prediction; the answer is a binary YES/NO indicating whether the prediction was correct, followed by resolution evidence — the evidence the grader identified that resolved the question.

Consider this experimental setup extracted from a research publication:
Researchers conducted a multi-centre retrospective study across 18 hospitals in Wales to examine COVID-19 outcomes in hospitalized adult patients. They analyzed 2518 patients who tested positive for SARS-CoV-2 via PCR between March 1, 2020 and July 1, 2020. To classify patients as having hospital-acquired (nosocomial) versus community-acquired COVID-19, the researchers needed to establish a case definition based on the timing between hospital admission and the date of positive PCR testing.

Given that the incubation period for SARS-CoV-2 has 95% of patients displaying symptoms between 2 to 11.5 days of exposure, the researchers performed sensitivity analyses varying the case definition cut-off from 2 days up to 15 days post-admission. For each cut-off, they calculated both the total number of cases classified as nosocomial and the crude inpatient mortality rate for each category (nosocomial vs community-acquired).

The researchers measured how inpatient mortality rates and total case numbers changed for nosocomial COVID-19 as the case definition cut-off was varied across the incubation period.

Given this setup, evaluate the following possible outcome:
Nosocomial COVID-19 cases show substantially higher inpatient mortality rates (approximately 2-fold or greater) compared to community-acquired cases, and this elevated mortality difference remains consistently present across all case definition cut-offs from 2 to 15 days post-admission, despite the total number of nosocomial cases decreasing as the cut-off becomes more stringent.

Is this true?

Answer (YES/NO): NO